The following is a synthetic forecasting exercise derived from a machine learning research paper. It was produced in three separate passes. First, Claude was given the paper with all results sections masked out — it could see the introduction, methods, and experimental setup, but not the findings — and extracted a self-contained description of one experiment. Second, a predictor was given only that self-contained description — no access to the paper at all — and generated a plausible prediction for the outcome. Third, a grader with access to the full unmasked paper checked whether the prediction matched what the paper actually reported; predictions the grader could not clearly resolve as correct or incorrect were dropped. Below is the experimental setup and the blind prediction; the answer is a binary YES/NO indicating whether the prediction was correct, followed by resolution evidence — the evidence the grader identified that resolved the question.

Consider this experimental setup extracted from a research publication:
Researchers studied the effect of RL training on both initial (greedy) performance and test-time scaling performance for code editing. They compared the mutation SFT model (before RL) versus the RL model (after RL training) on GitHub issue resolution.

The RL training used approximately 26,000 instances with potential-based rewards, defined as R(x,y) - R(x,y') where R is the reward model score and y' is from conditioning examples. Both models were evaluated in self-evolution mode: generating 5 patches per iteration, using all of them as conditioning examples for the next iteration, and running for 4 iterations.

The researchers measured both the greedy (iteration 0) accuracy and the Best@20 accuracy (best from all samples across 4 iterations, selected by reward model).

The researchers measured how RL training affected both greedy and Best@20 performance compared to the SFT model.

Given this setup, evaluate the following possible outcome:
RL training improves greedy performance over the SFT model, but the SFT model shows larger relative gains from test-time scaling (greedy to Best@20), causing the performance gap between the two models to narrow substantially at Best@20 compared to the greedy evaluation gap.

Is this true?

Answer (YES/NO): NO